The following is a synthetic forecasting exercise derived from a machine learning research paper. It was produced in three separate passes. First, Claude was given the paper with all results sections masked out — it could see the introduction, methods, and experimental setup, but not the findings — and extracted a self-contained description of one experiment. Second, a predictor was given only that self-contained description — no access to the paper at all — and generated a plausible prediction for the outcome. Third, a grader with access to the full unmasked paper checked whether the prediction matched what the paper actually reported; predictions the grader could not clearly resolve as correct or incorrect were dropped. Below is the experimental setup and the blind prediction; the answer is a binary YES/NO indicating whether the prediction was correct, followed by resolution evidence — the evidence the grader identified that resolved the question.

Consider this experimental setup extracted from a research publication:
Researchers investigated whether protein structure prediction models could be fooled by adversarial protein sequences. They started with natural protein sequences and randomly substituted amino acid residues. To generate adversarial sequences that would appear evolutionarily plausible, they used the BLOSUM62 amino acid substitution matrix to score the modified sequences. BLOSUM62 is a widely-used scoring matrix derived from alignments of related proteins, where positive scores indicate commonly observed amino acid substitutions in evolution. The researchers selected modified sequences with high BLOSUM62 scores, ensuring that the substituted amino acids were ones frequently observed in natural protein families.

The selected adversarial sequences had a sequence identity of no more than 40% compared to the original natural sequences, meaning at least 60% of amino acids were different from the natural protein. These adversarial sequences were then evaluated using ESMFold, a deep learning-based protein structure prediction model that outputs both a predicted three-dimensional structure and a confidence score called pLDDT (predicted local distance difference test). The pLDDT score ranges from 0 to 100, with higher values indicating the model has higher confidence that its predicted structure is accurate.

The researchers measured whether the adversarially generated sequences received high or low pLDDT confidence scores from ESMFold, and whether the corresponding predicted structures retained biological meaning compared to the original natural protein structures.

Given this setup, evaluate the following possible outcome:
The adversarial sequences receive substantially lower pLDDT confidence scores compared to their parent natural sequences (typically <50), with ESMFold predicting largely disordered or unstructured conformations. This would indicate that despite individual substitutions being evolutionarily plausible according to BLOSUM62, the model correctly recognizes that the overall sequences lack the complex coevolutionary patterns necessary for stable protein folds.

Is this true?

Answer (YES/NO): NO